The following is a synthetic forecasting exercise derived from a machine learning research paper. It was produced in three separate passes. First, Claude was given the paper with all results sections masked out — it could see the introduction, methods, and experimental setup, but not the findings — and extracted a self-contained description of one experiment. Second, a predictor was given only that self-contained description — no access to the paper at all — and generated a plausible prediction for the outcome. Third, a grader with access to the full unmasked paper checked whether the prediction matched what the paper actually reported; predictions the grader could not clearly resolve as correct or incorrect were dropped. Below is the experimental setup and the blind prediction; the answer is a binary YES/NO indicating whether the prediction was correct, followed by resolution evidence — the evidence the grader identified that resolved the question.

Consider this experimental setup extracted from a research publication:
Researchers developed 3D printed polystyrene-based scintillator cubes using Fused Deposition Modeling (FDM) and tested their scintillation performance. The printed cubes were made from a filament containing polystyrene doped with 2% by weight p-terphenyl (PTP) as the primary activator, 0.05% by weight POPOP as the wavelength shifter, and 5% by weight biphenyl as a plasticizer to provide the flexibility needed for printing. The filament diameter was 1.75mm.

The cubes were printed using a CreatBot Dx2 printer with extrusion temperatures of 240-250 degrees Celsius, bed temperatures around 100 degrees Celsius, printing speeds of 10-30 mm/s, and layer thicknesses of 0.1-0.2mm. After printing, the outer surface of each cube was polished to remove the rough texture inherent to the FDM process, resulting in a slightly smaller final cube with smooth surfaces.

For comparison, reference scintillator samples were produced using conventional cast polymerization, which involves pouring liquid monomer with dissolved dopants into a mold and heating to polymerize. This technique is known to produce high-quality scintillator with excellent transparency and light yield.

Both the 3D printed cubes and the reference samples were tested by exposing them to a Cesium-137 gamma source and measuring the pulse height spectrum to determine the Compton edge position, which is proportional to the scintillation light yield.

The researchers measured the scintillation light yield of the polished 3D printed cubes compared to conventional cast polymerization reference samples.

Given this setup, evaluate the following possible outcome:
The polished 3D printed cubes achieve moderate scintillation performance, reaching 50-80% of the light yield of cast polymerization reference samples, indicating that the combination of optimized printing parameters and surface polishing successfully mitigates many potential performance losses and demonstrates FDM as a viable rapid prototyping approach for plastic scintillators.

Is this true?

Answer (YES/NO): NO